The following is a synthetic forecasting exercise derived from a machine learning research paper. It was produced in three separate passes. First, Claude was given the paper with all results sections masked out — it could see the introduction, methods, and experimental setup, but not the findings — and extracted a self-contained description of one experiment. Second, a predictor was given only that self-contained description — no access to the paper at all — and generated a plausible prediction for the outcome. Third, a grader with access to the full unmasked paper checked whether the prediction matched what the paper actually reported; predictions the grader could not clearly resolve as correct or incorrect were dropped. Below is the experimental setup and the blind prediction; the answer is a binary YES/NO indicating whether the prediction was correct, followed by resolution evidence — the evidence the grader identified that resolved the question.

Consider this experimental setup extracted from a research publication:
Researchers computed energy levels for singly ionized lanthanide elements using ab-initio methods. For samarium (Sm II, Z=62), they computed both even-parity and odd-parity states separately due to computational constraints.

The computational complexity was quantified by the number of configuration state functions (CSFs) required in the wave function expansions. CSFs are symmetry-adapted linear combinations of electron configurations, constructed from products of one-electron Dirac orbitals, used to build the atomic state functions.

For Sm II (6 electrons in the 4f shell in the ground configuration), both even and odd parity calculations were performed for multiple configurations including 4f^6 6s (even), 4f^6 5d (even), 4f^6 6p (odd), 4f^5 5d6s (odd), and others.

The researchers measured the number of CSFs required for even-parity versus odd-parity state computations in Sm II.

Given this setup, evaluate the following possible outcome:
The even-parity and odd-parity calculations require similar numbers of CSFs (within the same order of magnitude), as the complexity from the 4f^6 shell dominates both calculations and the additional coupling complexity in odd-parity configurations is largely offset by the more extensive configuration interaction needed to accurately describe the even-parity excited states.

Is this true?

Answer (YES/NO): YES